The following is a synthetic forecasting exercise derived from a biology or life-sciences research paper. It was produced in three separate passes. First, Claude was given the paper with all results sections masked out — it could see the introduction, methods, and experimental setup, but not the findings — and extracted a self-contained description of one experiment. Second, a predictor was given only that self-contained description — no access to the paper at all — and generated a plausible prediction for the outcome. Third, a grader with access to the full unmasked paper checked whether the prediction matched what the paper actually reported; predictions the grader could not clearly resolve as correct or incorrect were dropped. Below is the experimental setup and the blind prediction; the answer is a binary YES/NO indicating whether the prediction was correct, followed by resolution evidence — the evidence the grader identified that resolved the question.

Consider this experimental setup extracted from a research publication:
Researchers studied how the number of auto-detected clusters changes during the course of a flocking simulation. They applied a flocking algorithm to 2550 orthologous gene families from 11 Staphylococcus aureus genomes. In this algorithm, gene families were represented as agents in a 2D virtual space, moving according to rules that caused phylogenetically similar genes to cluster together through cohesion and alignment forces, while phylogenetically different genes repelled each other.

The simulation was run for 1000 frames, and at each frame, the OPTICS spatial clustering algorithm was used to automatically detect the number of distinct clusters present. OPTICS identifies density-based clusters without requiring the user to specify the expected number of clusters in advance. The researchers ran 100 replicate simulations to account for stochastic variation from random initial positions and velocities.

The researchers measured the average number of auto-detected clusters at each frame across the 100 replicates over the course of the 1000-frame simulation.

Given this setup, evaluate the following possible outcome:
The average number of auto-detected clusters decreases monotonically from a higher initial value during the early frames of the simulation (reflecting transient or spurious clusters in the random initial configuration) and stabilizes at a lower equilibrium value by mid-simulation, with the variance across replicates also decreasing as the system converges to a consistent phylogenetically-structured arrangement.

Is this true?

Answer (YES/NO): NO